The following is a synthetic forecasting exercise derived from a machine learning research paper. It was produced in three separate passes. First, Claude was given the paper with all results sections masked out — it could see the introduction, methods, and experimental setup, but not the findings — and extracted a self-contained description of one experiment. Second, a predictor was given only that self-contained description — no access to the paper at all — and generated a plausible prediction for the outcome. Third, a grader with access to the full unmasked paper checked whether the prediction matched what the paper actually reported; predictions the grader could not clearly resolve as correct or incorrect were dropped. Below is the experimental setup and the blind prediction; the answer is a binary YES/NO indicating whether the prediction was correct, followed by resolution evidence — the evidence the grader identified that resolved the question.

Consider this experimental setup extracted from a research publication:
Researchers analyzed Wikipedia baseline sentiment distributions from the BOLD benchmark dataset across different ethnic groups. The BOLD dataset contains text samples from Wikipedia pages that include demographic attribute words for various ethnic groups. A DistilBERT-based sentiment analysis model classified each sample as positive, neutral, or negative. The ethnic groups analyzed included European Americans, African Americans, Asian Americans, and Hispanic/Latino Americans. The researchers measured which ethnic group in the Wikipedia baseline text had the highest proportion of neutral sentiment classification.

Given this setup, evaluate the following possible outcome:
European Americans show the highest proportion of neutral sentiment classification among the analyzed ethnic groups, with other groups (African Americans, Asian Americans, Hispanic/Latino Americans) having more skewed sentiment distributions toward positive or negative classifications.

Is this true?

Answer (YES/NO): YES